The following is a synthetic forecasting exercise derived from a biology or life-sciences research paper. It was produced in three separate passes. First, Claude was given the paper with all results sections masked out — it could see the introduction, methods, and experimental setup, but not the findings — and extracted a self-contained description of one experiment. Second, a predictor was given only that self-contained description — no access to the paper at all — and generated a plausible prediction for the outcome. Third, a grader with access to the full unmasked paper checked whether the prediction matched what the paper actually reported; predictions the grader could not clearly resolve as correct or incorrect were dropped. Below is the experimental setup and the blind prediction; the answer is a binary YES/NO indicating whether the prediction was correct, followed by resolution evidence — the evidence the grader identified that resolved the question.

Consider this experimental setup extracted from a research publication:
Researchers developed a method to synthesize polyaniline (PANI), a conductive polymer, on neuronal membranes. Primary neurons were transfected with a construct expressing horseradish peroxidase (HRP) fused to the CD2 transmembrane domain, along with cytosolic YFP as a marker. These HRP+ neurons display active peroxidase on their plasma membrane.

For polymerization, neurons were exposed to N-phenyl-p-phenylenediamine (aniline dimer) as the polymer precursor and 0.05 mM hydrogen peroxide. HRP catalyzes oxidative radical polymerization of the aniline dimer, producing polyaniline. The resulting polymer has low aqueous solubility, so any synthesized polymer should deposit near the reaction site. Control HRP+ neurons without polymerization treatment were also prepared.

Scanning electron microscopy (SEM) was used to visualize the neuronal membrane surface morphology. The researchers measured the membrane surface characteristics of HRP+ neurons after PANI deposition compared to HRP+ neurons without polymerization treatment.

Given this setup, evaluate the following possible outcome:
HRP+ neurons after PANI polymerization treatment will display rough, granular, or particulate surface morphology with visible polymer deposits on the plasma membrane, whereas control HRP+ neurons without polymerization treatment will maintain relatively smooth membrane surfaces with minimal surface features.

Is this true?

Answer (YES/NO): YES